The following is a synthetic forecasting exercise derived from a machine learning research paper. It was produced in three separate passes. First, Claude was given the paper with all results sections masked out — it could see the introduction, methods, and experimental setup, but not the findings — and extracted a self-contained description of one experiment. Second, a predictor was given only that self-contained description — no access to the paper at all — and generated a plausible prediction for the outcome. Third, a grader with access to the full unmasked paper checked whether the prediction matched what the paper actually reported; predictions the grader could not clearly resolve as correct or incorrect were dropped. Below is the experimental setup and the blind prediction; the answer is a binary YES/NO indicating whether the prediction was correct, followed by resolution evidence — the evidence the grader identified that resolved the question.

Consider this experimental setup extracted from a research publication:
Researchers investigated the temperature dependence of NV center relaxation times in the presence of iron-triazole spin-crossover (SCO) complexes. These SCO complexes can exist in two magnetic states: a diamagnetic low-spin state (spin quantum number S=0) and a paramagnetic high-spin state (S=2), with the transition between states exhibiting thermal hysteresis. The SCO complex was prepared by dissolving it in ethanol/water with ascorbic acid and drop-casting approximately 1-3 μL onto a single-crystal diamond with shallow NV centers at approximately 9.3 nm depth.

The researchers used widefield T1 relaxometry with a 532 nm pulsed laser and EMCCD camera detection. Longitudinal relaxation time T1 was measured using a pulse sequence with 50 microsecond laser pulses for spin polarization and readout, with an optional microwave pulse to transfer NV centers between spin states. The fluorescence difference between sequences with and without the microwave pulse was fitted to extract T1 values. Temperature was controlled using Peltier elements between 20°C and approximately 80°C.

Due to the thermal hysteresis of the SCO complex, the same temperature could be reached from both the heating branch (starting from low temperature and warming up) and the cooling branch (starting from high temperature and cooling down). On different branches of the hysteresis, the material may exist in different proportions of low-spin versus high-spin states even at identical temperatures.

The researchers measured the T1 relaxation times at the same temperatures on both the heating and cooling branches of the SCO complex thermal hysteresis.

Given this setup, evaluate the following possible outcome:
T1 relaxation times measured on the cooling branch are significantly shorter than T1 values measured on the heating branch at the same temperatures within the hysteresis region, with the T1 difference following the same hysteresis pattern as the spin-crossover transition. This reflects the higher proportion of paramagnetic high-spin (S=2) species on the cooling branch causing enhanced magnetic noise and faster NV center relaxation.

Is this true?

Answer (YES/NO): NO